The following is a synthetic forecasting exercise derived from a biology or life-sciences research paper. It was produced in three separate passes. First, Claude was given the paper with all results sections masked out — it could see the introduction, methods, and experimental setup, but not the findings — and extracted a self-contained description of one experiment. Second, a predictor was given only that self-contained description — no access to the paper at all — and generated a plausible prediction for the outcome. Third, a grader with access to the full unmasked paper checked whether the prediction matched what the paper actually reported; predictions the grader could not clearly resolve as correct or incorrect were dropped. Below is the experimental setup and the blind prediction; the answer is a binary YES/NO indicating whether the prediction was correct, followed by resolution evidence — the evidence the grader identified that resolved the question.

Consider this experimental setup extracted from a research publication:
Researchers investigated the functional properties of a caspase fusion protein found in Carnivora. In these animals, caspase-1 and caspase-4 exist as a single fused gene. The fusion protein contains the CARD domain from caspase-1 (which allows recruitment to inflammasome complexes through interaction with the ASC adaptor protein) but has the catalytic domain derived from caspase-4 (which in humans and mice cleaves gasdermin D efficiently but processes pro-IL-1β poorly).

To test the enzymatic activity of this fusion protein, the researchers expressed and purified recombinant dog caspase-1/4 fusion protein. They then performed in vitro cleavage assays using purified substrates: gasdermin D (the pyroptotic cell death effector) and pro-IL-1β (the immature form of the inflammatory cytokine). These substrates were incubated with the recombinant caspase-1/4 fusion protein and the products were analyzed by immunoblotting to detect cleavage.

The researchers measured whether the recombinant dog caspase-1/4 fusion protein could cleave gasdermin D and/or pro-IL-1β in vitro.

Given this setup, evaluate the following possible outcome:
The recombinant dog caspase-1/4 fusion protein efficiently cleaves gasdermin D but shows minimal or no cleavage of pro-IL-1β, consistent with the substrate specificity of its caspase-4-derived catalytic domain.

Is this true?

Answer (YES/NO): NO